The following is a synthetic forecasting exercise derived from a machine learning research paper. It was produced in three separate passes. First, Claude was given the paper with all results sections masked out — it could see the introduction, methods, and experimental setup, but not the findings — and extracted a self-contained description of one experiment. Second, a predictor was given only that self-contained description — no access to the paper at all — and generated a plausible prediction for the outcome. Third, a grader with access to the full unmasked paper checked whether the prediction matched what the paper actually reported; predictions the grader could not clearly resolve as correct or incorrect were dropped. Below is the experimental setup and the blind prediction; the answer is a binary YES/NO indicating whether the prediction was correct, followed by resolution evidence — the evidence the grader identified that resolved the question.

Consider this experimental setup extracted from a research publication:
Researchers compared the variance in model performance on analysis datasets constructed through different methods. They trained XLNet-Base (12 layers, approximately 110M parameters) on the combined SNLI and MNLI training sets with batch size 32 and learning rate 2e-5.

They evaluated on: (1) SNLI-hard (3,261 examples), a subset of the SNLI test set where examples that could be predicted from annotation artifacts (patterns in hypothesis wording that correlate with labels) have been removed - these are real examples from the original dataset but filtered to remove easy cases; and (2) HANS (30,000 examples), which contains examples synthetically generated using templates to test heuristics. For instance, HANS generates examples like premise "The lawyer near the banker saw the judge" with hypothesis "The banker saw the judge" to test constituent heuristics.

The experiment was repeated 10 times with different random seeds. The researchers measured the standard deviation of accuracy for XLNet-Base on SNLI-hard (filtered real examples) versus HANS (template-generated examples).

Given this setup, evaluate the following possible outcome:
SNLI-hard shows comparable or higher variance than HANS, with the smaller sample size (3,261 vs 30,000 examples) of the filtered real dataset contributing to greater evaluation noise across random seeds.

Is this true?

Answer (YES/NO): NO